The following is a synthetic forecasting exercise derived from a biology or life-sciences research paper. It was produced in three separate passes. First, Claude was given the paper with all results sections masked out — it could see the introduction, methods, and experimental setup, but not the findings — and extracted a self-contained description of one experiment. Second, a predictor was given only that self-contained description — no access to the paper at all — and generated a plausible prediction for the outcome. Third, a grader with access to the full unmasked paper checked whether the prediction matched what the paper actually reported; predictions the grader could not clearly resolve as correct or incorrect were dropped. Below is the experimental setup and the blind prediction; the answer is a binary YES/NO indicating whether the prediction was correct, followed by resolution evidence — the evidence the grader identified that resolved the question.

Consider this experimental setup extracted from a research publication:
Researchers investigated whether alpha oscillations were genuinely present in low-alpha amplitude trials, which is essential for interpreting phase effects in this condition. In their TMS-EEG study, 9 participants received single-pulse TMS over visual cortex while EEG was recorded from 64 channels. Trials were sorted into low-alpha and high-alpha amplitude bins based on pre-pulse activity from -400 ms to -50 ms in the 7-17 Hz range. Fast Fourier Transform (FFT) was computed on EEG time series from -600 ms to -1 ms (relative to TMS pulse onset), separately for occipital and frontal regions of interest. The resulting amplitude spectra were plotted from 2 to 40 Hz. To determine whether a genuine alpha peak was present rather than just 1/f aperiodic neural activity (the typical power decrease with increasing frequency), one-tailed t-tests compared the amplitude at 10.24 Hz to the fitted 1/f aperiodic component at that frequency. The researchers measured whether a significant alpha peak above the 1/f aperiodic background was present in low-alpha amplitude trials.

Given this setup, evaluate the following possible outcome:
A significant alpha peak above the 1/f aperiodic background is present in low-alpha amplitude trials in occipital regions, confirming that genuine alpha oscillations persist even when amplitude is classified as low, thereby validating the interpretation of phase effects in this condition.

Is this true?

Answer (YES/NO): YES